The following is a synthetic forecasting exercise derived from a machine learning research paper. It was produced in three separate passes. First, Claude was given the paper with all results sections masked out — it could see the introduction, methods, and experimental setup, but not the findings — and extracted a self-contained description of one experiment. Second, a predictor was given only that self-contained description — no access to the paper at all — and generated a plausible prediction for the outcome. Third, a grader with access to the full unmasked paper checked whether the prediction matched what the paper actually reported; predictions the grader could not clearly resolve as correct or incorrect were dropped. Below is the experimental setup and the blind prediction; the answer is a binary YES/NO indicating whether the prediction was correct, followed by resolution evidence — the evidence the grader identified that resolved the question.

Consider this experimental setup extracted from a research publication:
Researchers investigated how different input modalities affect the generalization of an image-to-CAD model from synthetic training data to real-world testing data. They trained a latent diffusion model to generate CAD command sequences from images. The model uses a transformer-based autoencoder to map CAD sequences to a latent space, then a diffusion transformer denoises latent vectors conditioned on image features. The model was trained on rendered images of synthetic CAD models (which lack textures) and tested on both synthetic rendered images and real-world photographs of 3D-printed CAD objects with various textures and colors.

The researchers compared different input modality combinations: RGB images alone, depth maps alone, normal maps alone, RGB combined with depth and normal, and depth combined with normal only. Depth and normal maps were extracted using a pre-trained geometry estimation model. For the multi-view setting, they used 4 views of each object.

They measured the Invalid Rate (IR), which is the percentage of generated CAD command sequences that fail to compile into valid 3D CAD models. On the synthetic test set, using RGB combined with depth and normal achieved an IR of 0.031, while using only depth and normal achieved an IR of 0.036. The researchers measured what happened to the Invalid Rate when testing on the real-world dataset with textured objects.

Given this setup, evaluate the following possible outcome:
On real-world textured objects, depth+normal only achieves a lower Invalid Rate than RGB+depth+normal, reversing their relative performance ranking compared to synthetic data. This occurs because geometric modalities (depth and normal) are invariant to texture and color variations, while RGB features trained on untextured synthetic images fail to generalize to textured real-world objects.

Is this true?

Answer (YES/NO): YES